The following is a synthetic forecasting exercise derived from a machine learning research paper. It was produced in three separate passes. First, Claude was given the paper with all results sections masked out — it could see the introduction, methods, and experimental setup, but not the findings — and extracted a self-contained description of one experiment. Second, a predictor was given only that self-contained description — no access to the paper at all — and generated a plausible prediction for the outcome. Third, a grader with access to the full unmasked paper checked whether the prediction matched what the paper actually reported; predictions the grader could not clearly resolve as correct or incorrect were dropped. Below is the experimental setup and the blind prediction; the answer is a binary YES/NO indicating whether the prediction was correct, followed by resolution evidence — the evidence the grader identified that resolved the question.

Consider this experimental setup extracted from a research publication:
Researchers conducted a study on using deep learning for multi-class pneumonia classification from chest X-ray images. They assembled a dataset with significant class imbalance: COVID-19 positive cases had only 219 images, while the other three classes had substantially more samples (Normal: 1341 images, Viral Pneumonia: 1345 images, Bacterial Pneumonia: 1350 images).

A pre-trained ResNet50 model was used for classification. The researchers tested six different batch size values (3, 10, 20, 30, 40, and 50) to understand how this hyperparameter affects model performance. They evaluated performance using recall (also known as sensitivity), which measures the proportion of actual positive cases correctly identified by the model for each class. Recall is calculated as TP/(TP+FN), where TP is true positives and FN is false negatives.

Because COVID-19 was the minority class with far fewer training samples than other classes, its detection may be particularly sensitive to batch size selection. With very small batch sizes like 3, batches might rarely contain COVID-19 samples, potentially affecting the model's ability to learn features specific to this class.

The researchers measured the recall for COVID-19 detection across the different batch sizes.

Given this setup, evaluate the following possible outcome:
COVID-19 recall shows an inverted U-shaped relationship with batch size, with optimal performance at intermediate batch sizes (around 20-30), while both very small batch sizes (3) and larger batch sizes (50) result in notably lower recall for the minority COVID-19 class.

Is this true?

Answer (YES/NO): NO